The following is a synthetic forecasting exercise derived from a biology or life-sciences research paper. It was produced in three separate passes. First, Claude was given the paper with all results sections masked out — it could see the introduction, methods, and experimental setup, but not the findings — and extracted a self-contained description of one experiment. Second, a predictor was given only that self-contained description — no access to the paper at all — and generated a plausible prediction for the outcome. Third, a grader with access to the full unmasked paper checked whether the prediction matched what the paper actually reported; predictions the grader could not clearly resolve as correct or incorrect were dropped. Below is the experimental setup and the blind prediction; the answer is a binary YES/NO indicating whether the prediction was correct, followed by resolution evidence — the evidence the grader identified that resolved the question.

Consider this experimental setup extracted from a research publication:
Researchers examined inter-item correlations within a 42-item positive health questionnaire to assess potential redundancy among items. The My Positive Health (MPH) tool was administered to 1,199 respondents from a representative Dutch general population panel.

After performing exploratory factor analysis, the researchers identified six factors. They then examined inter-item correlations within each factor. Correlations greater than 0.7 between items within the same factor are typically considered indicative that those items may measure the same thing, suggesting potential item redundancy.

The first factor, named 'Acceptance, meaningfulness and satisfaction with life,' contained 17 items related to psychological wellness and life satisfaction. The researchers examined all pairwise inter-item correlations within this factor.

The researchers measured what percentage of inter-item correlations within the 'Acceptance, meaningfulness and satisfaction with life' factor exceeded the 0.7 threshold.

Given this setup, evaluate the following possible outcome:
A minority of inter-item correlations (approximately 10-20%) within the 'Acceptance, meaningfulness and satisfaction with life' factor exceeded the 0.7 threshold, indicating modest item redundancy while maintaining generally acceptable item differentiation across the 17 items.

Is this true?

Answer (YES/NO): NO